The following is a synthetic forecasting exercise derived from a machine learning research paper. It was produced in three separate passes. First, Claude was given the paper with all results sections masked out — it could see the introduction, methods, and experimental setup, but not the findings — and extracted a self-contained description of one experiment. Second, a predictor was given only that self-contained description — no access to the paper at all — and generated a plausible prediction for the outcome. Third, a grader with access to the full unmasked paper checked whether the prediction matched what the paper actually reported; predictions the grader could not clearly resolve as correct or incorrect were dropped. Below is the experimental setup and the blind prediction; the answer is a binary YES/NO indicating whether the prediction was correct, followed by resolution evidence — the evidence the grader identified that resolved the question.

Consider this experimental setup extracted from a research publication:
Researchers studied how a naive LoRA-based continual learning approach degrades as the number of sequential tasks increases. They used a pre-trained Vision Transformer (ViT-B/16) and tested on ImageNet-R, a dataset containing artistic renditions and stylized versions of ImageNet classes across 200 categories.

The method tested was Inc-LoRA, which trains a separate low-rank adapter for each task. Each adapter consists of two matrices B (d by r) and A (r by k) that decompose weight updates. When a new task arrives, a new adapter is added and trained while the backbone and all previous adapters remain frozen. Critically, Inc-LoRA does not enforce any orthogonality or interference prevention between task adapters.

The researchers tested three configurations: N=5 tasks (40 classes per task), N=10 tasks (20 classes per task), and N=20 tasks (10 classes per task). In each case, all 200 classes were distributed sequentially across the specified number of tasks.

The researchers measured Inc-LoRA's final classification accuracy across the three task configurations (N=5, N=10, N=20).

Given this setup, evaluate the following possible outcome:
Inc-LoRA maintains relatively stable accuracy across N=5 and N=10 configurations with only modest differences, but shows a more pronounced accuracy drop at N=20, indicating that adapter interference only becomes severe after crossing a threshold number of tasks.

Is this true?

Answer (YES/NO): NO